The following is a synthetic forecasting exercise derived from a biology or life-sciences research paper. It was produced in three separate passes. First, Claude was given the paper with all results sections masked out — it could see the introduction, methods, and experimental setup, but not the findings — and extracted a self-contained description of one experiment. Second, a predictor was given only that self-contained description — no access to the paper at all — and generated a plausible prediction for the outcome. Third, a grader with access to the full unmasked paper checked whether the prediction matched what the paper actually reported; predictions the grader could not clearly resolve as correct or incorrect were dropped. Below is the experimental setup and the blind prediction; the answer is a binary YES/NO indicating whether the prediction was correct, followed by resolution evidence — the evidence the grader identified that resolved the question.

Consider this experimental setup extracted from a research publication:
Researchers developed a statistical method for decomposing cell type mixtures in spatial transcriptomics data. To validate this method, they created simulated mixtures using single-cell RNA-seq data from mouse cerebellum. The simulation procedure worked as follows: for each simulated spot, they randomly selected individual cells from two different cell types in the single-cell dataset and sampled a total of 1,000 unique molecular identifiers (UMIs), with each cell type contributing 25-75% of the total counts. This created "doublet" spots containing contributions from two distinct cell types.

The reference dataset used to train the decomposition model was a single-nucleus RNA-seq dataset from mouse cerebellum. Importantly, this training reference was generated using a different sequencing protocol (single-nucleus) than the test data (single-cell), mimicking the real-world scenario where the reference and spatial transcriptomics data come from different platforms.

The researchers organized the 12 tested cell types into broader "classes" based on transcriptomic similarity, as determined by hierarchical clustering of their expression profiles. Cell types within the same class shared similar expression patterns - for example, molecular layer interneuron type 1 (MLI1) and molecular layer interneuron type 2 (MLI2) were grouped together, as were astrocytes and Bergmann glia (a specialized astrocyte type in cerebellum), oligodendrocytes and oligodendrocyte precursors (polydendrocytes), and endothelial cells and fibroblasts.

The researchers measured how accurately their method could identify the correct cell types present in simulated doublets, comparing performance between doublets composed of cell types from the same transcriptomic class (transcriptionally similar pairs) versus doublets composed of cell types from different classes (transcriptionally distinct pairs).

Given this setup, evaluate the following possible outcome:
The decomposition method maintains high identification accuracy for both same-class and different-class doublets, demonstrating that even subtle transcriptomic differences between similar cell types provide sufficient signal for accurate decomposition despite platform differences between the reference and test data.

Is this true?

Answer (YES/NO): NO